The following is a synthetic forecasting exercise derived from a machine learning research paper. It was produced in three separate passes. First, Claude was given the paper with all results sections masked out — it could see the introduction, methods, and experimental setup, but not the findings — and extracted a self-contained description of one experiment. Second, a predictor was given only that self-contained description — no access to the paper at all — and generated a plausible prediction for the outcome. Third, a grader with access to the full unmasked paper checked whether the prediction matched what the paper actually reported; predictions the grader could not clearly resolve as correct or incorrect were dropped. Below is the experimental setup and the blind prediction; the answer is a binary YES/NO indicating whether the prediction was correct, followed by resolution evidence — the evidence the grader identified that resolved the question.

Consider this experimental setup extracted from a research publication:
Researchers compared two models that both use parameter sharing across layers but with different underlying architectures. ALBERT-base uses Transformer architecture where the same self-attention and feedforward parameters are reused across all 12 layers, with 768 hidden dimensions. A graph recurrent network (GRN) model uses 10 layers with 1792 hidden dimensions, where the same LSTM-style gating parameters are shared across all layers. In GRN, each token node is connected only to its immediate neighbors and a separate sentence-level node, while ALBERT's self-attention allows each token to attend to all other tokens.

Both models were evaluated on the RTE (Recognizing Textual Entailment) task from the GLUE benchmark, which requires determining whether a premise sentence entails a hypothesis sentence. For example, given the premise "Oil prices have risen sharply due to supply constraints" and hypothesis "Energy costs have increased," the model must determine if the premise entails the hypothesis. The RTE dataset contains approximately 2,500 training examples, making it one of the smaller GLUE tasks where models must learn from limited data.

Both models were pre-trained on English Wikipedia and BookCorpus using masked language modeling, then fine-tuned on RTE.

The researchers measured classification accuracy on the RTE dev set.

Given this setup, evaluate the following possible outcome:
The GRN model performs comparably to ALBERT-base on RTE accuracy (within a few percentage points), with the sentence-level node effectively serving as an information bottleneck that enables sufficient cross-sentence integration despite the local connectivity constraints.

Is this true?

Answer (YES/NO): NO